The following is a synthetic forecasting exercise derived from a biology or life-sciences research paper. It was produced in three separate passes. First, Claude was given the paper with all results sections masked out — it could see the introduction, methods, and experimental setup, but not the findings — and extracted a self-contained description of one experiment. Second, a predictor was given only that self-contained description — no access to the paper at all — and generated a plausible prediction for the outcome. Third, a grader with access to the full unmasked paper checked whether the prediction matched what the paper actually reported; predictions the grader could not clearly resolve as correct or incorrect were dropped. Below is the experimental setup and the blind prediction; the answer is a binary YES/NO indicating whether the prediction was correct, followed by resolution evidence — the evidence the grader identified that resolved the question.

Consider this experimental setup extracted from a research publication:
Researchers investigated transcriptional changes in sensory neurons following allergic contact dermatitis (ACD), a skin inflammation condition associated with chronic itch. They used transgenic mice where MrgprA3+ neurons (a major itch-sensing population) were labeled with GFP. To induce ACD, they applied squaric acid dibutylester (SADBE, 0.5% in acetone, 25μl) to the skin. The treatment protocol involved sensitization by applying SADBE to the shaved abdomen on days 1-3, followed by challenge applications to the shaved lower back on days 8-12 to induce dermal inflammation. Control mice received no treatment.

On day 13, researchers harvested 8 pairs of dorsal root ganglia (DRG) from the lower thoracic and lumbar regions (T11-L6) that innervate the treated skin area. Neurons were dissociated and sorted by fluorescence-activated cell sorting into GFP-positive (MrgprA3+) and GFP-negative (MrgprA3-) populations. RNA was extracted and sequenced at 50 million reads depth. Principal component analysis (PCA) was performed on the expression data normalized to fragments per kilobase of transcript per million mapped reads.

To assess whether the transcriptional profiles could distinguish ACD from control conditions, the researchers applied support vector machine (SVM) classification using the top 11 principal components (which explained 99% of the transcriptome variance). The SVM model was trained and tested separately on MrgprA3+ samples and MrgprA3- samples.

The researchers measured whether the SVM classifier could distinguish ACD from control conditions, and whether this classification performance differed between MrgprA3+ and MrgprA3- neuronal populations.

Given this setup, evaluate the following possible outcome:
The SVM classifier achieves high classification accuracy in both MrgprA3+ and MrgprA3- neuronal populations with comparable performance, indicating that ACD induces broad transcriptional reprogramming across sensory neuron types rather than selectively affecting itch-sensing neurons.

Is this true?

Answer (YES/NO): NO